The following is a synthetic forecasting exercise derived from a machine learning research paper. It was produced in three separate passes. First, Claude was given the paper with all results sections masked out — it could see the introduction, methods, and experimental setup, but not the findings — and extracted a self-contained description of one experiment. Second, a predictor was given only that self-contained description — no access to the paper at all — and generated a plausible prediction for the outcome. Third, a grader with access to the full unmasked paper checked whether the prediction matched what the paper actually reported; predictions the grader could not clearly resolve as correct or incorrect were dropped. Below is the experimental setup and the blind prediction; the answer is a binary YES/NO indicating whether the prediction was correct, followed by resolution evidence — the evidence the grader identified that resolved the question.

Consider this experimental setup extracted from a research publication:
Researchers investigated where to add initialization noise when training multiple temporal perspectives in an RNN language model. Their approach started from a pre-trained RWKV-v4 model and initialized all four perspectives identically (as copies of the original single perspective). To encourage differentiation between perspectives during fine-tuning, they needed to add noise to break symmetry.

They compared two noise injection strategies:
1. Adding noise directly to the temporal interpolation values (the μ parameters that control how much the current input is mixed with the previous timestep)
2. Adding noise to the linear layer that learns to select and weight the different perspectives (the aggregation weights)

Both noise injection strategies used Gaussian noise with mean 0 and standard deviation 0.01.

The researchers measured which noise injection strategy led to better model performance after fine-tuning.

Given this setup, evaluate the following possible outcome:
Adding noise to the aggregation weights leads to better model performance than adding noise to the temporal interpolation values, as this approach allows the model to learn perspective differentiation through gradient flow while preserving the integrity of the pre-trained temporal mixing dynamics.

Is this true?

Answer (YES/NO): YES